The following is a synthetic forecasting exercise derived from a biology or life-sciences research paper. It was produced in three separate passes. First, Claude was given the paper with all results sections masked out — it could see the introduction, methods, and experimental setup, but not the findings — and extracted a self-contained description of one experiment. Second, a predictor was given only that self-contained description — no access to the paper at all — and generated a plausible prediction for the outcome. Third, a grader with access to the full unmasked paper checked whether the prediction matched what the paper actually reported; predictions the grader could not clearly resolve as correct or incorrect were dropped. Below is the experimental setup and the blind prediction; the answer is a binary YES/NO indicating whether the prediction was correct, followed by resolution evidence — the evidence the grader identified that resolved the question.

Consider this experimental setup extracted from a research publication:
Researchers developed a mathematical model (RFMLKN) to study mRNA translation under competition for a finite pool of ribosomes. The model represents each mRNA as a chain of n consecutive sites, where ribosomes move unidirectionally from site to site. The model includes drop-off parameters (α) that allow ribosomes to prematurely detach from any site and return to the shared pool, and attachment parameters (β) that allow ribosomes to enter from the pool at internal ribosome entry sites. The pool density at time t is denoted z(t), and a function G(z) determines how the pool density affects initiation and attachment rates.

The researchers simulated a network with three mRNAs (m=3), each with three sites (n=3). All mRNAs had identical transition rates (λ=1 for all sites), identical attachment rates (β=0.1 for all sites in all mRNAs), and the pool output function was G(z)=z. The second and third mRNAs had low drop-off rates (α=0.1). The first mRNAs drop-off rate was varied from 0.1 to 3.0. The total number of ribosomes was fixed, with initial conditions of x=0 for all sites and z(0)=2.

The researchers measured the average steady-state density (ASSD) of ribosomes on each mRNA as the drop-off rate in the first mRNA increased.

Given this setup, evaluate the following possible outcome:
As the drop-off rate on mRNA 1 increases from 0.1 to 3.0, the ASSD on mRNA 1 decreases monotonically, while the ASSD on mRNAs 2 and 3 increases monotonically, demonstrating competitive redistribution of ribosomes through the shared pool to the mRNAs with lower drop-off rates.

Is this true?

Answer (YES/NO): YES